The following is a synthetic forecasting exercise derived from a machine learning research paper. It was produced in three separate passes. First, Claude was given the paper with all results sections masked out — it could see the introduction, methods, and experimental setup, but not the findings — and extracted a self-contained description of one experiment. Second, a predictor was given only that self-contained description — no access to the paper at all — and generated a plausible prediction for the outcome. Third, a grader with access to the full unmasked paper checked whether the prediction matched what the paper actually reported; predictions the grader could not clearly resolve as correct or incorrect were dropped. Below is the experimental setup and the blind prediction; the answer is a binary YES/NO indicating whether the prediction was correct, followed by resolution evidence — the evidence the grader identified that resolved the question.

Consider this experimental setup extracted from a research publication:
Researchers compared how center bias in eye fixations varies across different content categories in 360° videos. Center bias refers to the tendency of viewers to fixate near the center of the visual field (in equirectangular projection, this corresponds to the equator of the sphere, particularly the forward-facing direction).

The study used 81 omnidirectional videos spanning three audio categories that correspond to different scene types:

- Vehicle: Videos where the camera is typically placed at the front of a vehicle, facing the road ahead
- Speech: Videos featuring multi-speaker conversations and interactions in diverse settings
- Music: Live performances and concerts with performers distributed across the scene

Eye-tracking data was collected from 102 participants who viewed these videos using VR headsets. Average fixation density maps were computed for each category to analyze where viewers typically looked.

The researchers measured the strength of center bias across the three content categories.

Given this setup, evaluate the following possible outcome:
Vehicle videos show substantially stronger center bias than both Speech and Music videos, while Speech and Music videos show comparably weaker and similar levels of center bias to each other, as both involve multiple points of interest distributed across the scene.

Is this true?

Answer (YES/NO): YES